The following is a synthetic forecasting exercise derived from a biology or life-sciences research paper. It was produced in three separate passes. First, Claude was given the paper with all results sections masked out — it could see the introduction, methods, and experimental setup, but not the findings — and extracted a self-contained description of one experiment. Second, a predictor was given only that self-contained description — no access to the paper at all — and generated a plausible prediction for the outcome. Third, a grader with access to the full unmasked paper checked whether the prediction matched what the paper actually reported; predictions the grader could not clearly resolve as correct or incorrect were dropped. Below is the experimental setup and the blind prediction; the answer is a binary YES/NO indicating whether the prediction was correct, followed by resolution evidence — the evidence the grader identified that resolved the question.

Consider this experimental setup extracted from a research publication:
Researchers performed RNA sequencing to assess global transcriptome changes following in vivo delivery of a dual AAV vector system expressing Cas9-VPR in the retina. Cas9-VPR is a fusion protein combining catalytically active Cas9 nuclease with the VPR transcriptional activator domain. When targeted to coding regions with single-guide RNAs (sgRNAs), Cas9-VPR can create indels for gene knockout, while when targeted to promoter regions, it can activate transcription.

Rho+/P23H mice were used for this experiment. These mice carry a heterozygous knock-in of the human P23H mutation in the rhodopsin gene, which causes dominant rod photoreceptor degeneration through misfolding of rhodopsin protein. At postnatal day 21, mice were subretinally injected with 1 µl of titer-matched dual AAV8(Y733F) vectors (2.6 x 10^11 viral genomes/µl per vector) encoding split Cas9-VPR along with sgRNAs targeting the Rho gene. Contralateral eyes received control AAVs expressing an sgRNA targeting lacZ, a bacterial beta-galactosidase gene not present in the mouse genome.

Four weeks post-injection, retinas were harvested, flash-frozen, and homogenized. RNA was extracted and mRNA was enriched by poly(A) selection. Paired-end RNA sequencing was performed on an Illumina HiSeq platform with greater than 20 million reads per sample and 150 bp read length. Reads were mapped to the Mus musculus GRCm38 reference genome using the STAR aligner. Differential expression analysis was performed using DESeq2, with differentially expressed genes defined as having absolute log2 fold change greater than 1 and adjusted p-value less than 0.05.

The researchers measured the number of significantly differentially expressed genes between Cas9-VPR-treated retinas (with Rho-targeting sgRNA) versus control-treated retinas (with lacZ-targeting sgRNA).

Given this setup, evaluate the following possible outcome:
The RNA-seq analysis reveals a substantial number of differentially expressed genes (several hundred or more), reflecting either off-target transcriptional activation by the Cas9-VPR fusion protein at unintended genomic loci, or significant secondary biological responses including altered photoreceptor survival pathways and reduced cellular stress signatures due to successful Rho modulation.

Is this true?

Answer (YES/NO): NO